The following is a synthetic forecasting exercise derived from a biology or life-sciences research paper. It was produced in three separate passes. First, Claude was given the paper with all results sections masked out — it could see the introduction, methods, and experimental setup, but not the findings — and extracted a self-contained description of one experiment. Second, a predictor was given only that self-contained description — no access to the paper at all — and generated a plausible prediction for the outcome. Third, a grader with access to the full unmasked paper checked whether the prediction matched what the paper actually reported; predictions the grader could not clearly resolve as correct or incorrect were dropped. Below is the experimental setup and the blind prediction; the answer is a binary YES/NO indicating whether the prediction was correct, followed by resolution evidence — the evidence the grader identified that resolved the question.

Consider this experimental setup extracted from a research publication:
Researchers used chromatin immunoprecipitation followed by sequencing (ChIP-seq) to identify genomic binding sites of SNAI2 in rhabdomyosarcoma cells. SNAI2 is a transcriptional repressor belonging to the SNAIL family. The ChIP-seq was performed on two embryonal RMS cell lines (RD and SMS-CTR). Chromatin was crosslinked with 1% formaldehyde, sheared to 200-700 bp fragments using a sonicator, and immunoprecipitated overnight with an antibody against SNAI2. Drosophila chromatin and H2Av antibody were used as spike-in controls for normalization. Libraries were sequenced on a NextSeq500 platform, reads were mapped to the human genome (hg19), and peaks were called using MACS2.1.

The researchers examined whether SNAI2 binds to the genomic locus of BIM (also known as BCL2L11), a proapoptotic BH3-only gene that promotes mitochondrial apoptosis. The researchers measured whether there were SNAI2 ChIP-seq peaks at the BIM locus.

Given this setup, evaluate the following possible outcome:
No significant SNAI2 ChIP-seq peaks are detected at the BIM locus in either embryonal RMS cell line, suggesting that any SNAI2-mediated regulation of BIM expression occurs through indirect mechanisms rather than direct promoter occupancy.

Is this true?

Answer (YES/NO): NO